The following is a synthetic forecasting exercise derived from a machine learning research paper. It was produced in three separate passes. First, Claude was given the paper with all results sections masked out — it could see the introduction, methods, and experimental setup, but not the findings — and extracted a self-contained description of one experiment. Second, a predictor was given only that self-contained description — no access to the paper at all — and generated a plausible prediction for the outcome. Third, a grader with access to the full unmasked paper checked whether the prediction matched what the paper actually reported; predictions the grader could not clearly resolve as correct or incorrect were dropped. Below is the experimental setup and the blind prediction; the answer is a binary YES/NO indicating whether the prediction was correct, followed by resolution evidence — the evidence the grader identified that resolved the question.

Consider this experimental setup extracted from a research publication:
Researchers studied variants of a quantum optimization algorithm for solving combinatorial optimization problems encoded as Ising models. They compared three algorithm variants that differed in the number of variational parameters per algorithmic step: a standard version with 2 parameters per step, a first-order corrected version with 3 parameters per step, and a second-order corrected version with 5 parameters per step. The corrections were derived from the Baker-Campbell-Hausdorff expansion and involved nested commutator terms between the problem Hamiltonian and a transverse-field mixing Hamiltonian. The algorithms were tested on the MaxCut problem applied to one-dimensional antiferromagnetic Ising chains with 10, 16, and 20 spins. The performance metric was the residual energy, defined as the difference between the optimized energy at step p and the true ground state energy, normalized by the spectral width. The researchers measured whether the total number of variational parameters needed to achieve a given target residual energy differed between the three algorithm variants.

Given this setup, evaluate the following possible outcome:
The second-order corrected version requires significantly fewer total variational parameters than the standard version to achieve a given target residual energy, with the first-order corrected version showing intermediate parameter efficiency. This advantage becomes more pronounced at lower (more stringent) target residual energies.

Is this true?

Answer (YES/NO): NO